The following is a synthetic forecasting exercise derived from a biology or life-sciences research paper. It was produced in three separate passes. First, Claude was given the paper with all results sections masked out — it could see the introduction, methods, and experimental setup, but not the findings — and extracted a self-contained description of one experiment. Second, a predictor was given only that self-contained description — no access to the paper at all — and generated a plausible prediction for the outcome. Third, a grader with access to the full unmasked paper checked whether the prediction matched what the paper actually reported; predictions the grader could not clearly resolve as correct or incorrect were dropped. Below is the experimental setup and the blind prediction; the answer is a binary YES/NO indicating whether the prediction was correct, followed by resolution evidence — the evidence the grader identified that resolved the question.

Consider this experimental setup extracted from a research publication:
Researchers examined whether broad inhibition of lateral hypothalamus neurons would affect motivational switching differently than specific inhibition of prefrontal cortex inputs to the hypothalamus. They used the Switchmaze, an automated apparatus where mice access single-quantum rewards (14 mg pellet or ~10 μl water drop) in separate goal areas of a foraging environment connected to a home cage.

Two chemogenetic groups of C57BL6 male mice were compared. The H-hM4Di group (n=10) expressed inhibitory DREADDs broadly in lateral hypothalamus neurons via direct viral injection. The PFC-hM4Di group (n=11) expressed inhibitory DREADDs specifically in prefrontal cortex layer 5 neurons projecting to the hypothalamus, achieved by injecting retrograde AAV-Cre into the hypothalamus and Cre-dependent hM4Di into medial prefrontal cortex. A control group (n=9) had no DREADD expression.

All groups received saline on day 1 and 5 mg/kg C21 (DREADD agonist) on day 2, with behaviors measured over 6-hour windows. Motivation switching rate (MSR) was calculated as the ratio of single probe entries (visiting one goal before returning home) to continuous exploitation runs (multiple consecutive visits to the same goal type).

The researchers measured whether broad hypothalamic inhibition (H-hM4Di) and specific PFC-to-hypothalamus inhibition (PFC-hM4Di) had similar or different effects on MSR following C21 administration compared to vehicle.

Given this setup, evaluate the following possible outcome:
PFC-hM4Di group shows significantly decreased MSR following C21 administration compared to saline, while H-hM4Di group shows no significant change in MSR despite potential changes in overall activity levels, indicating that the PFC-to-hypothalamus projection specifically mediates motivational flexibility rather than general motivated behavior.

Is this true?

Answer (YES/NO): NO